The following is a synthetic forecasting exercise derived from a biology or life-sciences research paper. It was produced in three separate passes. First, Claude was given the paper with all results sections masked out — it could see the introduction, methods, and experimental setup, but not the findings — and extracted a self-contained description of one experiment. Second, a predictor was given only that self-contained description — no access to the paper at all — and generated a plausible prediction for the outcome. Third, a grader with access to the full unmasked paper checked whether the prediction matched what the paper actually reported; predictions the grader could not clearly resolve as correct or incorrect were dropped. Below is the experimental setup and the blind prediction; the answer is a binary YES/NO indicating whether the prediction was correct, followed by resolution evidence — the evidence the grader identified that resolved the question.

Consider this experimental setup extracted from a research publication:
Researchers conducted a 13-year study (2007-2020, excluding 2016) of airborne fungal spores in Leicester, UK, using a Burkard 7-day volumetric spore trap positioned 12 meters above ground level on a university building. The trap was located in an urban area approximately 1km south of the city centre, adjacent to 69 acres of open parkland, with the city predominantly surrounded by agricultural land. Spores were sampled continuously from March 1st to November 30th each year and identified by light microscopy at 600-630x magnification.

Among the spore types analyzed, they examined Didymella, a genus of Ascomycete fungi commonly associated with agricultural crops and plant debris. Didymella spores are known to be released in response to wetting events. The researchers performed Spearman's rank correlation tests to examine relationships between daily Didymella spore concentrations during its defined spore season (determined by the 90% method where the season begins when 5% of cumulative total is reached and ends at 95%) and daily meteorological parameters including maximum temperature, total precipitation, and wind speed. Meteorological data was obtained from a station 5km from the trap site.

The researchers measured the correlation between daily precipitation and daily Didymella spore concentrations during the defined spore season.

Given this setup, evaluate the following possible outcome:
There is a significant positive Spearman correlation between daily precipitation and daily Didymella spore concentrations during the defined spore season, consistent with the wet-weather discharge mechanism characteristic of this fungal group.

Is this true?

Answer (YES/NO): YES